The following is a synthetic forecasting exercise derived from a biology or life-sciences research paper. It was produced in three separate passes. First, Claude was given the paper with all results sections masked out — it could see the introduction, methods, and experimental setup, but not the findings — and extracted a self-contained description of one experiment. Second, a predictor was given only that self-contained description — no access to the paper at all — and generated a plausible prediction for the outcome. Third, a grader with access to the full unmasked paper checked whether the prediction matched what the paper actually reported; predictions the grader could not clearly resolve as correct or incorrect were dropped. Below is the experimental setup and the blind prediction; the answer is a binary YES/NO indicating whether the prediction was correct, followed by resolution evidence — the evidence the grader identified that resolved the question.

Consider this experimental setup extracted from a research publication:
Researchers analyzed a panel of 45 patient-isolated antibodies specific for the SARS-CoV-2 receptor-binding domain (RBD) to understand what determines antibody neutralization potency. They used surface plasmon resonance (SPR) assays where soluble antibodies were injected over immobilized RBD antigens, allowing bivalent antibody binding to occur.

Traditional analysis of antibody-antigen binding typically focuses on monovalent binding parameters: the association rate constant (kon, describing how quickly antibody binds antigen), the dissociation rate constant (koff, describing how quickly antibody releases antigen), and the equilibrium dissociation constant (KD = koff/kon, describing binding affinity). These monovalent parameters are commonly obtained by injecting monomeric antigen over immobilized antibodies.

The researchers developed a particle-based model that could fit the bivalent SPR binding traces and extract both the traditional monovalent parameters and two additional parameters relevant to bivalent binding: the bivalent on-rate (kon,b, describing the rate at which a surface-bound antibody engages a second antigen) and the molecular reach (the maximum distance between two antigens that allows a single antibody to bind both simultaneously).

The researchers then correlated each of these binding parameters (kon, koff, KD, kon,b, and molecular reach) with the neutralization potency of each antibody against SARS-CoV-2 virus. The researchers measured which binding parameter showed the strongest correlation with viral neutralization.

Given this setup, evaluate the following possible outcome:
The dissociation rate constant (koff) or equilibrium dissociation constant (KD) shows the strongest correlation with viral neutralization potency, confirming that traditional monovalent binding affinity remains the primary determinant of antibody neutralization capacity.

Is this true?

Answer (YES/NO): NO